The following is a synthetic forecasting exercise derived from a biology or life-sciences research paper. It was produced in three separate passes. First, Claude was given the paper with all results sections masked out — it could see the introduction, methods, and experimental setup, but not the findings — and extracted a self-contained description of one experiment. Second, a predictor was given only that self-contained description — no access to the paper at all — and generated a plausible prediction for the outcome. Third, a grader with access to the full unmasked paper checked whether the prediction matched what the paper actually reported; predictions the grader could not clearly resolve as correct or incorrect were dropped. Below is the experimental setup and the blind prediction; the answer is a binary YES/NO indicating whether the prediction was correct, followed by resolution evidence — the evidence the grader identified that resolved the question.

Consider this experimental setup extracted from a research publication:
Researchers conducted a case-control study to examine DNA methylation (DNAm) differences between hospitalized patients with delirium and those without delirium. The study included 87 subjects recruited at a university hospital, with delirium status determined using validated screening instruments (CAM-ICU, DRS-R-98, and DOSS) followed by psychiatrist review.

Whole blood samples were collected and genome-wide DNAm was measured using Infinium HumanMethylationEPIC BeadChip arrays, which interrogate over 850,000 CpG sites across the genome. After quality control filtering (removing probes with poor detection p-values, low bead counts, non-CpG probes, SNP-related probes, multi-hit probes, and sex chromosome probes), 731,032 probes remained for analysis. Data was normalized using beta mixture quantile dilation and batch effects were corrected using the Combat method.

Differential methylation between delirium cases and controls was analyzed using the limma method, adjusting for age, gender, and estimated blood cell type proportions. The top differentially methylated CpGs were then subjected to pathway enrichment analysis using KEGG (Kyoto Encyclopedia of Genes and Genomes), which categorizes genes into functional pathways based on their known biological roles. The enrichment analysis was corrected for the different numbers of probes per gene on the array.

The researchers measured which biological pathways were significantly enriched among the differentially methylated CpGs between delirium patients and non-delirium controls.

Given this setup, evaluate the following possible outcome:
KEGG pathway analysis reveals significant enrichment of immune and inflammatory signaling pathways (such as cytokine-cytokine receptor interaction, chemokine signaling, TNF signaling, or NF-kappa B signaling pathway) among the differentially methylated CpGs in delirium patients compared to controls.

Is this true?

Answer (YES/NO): NO